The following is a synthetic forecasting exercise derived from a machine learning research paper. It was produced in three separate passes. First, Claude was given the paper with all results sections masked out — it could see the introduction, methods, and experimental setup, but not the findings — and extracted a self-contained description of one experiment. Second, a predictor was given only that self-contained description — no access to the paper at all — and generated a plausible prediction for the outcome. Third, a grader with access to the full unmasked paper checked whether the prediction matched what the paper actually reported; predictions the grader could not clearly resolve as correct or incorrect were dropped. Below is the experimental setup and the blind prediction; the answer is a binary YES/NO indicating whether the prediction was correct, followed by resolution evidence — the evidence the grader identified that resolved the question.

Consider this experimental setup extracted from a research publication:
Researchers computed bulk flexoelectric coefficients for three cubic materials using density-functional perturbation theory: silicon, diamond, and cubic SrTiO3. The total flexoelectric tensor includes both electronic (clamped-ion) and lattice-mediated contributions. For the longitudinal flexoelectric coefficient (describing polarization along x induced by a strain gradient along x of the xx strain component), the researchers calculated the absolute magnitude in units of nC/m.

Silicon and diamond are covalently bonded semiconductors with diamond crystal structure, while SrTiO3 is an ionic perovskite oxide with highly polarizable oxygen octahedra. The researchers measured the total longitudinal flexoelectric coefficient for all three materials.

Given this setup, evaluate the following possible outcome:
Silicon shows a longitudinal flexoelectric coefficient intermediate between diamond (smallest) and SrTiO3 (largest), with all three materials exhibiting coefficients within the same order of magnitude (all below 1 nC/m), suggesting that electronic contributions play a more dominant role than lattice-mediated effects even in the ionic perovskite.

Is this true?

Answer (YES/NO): NO